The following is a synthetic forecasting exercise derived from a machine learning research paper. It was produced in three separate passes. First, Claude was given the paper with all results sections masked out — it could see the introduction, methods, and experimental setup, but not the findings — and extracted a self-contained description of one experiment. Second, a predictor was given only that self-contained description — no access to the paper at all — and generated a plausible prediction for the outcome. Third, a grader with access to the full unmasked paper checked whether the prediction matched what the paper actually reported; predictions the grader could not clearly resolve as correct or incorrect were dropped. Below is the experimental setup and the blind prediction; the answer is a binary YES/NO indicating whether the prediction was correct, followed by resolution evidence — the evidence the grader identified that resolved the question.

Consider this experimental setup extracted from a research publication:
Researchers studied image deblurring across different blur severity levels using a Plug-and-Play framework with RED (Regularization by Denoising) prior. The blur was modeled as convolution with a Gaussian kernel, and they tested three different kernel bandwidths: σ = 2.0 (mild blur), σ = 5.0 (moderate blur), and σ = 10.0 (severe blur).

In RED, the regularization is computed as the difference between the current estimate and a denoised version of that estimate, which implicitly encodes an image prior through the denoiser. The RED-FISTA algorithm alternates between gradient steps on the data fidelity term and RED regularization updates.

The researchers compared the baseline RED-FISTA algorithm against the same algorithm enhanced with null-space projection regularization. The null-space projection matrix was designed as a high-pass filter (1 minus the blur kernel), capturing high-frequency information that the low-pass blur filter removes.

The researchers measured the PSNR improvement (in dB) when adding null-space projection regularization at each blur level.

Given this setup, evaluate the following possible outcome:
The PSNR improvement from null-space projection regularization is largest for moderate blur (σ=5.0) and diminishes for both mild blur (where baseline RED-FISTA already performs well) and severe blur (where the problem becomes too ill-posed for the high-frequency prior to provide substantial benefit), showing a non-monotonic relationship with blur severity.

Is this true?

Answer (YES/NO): NO